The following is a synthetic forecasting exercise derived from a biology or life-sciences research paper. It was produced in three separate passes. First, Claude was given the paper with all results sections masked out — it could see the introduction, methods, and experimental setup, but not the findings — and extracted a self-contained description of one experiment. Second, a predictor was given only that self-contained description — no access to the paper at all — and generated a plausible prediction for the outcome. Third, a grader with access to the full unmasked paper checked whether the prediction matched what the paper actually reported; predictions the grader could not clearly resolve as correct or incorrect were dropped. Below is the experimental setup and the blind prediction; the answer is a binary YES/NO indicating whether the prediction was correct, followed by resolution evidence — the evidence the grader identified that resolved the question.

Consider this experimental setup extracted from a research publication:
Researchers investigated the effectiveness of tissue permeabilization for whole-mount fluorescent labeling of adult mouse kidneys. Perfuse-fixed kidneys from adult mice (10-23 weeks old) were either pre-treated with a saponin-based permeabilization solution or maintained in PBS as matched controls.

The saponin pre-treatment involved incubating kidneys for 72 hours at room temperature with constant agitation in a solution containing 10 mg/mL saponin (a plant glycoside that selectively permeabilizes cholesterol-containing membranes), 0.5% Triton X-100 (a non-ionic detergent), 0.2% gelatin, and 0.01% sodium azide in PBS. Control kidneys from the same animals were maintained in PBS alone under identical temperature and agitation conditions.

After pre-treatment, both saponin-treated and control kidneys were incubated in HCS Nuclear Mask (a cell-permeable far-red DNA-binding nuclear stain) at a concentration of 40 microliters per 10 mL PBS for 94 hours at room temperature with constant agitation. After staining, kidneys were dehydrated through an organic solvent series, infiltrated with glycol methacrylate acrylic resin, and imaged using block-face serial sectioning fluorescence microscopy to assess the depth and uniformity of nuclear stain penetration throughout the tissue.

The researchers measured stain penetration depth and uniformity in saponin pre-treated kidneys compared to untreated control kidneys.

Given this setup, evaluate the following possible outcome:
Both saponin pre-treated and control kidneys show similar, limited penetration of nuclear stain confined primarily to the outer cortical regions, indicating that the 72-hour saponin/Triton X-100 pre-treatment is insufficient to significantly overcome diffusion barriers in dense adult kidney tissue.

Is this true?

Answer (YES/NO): NO